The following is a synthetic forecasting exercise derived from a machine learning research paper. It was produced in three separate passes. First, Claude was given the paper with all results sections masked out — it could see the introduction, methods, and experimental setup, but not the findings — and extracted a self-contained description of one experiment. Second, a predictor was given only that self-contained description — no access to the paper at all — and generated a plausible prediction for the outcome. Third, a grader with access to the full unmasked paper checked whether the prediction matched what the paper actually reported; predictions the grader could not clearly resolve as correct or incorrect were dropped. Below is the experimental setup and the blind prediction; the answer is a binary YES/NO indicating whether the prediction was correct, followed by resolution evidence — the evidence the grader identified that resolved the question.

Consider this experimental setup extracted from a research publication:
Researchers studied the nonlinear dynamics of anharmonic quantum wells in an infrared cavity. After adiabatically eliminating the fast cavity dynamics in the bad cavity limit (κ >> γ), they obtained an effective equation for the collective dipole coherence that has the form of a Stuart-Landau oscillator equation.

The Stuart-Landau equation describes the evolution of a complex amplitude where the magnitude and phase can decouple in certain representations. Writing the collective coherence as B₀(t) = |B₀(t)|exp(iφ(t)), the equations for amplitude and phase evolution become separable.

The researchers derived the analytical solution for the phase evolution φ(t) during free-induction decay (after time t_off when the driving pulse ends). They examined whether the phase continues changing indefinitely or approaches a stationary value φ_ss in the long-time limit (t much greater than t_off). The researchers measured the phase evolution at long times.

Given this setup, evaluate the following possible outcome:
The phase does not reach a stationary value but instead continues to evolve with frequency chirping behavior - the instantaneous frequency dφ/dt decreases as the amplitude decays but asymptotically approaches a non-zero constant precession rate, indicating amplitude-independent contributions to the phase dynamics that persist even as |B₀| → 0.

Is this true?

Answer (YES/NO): NO